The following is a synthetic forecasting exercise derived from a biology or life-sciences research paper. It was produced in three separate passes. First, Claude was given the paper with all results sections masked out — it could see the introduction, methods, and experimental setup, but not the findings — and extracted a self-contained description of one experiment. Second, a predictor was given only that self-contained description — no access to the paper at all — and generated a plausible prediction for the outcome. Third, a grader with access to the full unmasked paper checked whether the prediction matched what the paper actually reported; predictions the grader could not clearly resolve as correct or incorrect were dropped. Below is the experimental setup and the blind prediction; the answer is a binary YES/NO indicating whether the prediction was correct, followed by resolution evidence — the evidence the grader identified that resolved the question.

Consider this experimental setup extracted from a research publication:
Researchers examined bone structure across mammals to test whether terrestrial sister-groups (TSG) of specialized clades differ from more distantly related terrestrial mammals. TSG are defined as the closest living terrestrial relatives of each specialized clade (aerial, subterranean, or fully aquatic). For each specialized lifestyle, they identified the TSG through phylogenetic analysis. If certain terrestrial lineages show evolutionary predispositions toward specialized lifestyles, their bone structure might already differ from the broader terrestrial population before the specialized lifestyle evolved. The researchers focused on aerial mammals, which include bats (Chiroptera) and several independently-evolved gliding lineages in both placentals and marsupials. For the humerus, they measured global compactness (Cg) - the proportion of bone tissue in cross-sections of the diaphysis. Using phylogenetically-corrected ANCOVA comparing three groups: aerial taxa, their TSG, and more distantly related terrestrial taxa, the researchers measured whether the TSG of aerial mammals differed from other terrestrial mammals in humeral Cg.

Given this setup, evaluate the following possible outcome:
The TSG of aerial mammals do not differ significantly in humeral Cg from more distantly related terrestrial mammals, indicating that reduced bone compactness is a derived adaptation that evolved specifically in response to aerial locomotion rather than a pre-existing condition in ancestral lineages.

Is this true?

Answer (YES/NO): YES